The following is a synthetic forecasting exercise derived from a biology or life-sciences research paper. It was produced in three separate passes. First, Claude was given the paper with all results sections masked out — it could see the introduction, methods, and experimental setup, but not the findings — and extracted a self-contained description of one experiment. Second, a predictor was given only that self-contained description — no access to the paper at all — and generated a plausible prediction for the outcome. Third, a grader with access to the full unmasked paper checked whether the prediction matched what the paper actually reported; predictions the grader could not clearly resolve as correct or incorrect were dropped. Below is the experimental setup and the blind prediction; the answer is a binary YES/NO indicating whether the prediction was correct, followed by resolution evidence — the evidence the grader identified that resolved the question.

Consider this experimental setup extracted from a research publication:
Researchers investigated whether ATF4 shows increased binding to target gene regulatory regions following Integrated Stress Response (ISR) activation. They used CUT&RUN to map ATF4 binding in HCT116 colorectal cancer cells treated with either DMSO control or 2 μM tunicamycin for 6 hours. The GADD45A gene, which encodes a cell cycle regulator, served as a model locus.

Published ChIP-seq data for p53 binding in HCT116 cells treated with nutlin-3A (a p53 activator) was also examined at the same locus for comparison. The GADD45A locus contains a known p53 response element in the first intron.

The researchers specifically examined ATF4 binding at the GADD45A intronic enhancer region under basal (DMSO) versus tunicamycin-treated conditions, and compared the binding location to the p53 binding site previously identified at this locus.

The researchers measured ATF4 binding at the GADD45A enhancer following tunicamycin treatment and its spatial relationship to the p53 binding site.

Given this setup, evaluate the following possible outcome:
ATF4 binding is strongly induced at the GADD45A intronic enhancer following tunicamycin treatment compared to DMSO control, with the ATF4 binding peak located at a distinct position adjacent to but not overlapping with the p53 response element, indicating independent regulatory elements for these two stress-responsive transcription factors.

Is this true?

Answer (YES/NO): NO